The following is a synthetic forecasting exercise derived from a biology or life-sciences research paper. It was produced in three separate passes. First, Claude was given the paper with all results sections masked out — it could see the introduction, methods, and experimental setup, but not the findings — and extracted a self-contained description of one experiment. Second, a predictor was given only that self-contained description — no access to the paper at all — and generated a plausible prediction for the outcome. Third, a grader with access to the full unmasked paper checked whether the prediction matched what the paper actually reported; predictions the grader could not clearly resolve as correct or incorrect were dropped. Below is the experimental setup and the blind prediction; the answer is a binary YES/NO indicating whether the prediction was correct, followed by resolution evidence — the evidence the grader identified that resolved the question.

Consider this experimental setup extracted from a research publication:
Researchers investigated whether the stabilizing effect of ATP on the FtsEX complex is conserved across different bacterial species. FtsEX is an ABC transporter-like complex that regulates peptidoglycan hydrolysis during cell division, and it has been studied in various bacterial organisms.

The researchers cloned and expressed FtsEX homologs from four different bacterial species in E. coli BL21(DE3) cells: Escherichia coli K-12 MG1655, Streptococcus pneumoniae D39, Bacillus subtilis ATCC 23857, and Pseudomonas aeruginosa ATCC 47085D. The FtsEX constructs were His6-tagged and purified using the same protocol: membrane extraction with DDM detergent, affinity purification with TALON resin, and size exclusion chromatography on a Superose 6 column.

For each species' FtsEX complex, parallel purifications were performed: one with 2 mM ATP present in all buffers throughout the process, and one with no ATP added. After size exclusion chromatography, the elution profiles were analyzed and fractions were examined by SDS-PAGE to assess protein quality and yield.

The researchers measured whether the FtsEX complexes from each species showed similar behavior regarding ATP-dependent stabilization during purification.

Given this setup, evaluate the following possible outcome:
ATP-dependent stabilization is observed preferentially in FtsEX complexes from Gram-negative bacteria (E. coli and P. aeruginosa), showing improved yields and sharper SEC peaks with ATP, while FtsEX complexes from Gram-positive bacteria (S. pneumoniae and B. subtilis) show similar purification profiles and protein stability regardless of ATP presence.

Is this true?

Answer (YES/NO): NO